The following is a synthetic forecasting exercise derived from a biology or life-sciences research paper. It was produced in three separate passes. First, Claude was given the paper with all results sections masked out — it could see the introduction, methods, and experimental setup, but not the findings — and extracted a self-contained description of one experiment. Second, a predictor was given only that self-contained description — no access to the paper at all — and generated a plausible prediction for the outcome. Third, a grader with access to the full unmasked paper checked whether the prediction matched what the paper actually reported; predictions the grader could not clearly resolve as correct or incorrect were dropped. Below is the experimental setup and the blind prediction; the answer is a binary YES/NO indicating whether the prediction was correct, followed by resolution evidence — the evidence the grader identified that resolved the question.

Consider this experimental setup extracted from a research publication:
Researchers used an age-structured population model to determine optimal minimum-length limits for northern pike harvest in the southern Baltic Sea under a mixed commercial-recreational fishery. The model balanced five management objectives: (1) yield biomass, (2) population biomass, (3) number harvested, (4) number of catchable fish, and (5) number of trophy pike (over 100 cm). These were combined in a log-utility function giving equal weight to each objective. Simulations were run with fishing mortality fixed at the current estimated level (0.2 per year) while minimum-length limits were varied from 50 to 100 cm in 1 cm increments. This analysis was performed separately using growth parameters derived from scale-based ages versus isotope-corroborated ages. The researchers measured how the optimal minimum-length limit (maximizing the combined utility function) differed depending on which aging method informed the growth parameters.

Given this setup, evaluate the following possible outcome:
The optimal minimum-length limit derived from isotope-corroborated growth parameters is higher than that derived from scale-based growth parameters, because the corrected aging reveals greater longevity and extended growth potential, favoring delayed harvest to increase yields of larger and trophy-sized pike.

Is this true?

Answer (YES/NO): NO